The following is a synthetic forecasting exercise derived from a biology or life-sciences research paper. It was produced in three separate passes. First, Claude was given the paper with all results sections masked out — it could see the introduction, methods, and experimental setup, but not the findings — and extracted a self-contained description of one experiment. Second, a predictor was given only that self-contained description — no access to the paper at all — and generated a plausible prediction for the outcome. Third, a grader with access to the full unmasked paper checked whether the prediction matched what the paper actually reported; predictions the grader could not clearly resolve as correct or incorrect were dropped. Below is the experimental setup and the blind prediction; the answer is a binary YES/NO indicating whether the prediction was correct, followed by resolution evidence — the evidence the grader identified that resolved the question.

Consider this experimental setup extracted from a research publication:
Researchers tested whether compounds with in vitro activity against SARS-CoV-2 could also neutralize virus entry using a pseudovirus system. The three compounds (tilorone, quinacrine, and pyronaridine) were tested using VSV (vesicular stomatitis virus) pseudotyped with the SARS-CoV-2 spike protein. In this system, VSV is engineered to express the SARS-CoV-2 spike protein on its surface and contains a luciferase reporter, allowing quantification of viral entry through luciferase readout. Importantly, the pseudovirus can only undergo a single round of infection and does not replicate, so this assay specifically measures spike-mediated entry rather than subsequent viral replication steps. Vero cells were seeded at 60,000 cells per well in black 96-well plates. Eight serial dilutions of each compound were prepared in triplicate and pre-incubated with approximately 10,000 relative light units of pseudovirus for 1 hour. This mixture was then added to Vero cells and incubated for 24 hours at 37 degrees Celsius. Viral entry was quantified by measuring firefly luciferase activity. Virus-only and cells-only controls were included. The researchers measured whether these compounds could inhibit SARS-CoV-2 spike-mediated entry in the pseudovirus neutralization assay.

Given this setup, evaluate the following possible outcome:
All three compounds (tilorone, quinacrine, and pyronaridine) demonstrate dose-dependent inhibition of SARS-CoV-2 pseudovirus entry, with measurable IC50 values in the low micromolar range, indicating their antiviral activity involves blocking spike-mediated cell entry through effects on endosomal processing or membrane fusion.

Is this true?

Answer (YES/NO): NO